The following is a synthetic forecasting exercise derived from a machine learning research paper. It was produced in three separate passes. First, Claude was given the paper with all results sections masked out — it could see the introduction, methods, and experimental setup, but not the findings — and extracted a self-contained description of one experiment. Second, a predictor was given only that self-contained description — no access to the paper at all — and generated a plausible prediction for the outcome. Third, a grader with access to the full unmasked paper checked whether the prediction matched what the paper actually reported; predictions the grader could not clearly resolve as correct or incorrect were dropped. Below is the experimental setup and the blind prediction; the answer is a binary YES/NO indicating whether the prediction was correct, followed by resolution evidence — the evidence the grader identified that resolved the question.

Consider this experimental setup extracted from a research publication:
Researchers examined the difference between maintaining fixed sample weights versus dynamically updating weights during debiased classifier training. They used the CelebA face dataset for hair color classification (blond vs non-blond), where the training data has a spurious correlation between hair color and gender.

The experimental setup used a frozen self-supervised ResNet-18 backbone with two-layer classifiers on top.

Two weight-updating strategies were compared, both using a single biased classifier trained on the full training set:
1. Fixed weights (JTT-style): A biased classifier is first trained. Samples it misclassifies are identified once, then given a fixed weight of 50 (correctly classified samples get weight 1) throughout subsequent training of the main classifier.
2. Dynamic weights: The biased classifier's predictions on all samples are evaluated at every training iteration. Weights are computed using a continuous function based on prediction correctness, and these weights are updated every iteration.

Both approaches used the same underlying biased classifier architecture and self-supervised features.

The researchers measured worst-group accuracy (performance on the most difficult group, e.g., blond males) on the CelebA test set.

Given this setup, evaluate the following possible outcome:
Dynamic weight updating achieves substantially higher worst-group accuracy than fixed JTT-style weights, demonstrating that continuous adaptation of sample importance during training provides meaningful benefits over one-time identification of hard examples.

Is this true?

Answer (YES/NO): YES